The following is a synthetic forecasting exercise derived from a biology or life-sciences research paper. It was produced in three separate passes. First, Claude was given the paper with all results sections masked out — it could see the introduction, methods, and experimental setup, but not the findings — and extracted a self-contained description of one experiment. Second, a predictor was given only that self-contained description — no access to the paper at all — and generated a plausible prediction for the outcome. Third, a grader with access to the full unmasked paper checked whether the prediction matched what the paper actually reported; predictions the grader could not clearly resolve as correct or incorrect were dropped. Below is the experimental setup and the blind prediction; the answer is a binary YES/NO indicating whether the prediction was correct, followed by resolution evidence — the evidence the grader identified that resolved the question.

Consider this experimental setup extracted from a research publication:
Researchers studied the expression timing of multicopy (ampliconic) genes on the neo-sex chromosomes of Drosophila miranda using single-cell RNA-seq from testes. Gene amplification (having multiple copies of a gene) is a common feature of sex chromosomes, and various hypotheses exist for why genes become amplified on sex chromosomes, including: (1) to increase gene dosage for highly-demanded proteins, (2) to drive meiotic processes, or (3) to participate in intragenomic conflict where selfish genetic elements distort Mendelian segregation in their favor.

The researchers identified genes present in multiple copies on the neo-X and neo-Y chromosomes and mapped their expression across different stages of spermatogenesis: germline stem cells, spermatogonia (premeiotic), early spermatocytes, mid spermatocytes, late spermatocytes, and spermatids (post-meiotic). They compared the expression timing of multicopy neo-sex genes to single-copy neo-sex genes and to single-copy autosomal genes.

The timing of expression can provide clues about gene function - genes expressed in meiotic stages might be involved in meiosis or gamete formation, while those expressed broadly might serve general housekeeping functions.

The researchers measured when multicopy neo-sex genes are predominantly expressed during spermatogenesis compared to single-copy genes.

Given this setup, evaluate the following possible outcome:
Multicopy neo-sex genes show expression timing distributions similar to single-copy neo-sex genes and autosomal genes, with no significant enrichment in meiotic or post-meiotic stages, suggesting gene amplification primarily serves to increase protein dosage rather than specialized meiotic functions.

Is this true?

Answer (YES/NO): NO